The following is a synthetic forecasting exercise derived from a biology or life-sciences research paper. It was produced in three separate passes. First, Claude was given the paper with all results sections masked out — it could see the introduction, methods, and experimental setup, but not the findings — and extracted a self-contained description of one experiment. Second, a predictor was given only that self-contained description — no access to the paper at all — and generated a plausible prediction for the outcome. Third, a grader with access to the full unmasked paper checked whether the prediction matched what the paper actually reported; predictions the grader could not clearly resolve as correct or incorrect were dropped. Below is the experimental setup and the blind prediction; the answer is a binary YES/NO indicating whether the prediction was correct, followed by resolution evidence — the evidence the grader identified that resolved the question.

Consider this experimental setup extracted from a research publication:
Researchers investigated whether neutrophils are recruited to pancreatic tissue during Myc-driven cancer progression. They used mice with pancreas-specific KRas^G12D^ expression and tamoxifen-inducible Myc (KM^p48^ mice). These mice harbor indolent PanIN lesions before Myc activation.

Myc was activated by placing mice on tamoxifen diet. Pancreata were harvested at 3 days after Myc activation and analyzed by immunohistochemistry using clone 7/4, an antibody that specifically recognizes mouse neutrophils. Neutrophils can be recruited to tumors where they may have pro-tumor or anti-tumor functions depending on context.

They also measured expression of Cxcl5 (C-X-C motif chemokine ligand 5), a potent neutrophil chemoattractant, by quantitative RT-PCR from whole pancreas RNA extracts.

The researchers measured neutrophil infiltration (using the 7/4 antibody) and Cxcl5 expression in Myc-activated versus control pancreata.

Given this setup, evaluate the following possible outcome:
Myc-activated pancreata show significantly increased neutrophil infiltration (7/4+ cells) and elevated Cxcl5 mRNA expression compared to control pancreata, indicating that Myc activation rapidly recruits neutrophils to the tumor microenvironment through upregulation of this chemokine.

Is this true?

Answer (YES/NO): YES